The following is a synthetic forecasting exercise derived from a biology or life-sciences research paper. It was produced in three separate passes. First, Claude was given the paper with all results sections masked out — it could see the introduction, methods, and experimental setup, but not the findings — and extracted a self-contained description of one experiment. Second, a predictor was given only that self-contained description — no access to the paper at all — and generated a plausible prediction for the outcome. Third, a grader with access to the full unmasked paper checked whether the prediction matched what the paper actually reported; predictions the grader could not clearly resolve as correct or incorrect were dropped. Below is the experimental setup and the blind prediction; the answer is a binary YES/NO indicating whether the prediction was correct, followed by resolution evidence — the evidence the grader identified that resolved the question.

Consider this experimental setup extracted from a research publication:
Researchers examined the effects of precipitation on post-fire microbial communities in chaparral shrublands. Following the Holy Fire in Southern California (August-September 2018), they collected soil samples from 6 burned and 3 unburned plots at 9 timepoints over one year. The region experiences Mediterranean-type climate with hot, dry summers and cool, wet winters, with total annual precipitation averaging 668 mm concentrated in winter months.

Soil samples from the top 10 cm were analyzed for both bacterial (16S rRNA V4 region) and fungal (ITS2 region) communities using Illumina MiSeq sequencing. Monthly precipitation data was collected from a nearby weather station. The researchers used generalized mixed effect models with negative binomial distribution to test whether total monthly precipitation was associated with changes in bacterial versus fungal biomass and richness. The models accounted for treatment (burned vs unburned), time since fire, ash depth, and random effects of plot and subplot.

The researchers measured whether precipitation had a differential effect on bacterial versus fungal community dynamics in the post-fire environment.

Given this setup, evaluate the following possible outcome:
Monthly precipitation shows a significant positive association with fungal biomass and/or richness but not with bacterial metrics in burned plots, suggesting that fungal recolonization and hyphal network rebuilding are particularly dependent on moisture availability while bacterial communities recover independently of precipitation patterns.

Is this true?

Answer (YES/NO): NO